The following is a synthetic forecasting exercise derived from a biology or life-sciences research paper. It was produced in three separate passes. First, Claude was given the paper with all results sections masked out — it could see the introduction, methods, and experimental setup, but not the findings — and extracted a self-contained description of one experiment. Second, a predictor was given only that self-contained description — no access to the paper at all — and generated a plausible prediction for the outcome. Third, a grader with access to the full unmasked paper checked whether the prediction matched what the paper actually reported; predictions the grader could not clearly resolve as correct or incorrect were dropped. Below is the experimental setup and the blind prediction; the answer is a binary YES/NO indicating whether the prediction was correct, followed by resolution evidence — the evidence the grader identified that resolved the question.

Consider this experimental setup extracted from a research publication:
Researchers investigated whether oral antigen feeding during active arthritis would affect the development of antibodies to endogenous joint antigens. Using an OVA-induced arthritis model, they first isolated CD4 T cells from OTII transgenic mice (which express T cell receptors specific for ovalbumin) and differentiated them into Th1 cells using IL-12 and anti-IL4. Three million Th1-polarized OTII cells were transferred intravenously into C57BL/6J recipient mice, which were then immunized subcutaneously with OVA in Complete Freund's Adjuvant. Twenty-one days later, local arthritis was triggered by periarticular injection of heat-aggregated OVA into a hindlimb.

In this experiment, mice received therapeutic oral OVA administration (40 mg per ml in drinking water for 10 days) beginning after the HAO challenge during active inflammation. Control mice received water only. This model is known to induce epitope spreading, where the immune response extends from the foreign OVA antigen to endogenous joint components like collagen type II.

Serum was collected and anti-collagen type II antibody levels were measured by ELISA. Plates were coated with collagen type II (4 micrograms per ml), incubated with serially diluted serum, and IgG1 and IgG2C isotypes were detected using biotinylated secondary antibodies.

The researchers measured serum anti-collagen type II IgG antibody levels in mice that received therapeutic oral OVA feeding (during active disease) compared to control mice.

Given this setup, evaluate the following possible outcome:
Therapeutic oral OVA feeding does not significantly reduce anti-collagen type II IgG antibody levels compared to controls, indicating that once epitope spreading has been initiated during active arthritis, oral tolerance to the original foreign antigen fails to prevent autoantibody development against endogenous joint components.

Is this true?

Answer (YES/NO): YES